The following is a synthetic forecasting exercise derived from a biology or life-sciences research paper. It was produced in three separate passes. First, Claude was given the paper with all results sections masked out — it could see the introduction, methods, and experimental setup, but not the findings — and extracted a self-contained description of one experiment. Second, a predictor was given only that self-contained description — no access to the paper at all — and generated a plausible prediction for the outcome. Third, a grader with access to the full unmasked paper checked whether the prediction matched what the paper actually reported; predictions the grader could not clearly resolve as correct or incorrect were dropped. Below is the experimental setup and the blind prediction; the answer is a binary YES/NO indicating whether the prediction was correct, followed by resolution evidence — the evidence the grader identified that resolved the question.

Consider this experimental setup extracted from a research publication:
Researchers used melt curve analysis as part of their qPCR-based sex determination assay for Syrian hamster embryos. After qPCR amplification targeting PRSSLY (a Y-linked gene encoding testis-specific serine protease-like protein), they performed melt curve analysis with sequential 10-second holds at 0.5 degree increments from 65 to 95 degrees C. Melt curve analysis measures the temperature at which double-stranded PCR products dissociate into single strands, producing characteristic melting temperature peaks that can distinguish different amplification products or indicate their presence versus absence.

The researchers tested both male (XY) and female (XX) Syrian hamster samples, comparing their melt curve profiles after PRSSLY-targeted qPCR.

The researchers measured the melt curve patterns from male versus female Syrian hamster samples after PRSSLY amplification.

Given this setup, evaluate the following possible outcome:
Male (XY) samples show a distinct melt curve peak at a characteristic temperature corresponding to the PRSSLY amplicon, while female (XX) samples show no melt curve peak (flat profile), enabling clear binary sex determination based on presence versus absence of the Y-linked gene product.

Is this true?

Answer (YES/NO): NO